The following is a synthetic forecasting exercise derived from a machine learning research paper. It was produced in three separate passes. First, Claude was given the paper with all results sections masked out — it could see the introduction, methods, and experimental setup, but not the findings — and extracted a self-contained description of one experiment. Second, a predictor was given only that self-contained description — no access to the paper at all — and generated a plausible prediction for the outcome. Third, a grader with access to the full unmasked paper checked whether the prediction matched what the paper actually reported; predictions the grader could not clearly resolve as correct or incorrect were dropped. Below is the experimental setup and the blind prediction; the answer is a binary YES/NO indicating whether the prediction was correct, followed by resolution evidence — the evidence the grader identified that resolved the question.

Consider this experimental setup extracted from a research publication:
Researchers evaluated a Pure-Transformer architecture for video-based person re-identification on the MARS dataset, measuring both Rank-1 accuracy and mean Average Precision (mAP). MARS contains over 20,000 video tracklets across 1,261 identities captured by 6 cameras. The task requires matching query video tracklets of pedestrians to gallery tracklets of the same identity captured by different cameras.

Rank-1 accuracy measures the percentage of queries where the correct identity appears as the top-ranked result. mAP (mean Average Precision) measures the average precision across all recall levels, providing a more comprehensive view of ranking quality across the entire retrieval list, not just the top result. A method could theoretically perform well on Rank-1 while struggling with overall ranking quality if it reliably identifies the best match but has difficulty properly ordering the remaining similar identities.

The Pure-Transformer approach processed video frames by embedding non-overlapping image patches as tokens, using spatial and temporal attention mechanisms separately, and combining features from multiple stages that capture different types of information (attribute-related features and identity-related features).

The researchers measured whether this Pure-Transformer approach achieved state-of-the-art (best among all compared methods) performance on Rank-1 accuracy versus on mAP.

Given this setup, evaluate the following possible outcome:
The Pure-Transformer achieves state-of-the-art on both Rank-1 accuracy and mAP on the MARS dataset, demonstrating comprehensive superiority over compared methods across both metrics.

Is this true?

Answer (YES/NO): NO